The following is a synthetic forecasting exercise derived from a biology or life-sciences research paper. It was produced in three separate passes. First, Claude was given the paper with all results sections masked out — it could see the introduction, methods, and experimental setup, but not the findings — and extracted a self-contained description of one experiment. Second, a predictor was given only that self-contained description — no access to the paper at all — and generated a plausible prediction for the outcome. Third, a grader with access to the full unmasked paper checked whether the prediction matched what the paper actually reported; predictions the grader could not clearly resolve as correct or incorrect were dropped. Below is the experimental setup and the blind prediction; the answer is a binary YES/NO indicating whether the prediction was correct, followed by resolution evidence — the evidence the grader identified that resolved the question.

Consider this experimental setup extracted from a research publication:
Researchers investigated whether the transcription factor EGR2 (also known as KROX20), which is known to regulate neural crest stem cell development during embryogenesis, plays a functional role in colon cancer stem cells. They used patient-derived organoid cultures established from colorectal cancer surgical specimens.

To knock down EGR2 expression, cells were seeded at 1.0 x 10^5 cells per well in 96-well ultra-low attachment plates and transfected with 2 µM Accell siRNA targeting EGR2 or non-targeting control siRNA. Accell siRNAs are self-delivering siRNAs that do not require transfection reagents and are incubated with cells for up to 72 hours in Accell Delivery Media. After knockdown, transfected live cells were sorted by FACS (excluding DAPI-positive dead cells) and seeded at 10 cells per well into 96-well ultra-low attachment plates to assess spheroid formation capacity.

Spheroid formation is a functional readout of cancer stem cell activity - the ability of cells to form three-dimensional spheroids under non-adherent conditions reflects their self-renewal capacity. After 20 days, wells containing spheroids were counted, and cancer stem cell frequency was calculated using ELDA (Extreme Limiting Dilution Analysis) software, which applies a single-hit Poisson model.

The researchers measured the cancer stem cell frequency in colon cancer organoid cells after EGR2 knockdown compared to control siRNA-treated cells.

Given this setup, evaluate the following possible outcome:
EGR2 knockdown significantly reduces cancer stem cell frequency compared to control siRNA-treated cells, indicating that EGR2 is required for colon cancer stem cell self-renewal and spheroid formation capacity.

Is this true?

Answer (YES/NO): YES